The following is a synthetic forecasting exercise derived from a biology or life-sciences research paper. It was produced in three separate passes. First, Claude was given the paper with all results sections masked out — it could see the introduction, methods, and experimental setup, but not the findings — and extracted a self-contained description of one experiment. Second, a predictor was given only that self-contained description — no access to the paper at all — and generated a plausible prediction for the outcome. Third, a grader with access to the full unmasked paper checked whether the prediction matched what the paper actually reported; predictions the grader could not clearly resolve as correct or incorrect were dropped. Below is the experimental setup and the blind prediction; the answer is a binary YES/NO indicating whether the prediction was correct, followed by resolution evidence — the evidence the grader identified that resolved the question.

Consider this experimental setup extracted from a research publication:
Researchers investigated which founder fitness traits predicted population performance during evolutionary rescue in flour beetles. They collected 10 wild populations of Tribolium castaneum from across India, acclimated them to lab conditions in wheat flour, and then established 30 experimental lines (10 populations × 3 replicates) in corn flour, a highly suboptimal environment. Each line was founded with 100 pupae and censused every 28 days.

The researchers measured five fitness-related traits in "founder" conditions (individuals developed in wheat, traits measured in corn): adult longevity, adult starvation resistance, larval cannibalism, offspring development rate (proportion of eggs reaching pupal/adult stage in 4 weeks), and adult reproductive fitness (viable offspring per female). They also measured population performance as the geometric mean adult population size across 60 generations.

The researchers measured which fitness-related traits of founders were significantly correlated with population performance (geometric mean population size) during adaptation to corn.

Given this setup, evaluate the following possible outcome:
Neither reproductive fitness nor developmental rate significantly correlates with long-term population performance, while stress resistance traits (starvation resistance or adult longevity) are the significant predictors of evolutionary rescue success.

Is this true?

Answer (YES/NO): NO